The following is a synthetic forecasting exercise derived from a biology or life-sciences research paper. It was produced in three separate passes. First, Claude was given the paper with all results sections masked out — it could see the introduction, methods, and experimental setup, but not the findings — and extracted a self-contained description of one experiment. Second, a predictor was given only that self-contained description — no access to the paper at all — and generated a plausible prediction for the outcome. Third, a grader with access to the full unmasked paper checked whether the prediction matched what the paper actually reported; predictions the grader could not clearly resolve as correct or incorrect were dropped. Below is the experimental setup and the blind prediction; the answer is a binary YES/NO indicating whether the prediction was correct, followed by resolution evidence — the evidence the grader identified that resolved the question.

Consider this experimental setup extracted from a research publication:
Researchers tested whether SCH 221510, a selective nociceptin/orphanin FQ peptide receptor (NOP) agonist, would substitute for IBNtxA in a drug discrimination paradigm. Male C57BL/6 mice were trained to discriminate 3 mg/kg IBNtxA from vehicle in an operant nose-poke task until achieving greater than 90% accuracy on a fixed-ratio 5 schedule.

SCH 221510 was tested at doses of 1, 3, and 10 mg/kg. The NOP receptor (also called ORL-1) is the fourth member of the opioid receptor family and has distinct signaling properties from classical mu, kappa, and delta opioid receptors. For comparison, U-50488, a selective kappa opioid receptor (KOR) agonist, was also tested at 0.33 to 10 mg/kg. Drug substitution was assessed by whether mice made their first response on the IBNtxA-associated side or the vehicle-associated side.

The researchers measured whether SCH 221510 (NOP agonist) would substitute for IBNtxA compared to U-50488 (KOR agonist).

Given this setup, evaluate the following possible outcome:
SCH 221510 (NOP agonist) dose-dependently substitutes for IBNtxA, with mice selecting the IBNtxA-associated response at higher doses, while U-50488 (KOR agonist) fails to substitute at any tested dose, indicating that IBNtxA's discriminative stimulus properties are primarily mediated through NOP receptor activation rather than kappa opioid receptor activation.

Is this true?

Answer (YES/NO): NO